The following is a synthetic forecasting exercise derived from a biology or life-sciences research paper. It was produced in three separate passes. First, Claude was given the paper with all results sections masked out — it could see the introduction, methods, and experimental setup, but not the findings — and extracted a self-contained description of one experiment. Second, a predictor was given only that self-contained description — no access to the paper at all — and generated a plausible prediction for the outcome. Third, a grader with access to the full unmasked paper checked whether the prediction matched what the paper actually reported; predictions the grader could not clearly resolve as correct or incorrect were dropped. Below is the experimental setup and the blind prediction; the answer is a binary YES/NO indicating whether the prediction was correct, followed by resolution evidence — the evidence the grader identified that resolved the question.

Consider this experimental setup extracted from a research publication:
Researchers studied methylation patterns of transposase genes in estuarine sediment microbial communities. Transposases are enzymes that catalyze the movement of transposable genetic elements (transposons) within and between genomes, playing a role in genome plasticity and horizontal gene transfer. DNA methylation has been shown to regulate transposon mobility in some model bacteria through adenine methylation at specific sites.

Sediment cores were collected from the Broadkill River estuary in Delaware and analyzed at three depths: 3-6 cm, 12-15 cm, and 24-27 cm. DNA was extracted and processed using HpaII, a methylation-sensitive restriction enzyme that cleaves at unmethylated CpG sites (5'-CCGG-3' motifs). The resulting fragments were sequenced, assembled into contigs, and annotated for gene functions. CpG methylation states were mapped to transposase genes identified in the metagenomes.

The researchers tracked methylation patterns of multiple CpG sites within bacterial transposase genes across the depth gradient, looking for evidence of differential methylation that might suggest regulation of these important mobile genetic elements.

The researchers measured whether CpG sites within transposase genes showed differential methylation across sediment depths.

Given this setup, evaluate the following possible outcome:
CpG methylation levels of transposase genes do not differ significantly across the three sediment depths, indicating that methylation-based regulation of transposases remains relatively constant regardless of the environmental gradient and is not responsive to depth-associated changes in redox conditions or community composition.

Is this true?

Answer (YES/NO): NO